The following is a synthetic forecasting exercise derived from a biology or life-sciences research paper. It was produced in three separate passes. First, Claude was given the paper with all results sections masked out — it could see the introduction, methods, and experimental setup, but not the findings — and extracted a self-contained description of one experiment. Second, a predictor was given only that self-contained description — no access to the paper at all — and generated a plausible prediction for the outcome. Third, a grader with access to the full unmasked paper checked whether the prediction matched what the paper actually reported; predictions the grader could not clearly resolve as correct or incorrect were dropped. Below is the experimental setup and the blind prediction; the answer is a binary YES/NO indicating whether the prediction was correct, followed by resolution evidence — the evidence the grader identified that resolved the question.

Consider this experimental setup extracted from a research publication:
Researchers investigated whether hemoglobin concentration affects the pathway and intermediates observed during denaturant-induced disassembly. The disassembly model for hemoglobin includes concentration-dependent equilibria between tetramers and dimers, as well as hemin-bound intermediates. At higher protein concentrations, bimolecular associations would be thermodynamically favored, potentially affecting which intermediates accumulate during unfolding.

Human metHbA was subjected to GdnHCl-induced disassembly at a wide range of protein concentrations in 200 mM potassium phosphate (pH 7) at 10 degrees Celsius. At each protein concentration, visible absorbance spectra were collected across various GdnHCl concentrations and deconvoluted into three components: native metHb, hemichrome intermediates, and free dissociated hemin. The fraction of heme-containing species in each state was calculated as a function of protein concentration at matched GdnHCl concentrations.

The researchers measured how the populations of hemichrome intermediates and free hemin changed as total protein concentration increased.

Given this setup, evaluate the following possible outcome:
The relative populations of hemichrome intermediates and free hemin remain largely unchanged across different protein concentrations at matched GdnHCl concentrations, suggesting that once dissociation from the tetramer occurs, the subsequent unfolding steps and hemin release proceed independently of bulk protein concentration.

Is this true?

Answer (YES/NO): NO